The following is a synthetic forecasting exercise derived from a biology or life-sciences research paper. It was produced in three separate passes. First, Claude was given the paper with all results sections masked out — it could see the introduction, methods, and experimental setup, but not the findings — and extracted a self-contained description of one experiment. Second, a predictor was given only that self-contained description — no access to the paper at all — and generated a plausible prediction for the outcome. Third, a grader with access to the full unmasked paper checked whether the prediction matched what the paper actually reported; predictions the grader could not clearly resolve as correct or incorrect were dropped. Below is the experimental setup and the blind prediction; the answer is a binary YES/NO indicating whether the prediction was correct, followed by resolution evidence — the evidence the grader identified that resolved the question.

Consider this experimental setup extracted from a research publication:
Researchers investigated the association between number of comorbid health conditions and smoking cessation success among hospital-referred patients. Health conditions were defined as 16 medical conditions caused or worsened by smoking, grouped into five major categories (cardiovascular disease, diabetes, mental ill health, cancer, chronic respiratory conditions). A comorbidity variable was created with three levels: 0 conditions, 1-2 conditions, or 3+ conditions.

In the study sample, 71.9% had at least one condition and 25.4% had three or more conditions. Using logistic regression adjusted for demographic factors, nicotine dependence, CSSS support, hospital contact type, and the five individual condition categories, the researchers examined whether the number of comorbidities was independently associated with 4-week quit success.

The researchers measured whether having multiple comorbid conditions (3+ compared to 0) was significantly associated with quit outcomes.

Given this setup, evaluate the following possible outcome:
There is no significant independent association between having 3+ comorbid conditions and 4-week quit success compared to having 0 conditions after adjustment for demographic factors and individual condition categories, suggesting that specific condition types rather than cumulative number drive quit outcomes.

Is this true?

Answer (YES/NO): YES